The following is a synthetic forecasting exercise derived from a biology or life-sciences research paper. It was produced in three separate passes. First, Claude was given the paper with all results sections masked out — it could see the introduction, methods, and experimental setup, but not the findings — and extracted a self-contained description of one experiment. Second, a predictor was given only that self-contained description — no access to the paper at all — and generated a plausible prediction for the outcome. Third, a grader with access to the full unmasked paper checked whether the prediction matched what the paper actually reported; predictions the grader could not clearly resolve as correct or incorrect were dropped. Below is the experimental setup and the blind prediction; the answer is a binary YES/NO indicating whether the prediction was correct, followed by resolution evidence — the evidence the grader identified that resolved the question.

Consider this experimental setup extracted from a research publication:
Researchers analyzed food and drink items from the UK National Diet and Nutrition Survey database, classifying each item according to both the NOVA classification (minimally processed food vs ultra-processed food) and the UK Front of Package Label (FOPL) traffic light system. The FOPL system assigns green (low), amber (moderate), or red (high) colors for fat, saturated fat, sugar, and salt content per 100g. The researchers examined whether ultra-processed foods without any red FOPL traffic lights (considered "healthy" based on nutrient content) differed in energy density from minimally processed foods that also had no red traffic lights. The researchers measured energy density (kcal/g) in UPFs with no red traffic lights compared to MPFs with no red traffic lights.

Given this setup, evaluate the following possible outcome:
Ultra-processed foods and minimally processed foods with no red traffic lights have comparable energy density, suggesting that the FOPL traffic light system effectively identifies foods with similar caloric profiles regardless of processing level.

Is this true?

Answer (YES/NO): NO